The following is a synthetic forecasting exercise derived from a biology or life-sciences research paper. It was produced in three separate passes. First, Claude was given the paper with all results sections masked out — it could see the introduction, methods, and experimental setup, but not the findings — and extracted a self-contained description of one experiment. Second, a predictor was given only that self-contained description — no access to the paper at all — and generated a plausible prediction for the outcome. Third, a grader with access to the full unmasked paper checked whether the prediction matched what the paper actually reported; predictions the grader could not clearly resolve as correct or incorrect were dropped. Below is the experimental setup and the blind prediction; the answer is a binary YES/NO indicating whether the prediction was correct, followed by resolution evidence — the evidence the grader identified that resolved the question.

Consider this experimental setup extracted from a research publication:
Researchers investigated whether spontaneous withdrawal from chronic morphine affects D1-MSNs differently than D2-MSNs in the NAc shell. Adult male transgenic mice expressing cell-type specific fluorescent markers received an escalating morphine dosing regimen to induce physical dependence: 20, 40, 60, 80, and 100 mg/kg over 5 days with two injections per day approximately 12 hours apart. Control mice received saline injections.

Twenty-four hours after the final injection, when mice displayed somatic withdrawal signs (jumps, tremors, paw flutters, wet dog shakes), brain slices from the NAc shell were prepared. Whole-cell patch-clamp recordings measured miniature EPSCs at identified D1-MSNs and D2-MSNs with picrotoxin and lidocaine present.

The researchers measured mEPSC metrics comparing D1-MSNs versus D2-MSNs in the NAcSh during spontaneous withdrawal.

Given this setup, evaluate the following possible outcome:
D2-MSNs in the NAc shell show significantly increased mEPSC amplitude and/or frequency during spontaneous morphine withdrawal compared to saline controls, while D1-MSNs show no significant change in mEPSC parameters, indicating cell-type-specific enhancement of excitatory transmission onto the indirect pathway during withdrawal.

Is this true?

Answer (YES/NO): YES